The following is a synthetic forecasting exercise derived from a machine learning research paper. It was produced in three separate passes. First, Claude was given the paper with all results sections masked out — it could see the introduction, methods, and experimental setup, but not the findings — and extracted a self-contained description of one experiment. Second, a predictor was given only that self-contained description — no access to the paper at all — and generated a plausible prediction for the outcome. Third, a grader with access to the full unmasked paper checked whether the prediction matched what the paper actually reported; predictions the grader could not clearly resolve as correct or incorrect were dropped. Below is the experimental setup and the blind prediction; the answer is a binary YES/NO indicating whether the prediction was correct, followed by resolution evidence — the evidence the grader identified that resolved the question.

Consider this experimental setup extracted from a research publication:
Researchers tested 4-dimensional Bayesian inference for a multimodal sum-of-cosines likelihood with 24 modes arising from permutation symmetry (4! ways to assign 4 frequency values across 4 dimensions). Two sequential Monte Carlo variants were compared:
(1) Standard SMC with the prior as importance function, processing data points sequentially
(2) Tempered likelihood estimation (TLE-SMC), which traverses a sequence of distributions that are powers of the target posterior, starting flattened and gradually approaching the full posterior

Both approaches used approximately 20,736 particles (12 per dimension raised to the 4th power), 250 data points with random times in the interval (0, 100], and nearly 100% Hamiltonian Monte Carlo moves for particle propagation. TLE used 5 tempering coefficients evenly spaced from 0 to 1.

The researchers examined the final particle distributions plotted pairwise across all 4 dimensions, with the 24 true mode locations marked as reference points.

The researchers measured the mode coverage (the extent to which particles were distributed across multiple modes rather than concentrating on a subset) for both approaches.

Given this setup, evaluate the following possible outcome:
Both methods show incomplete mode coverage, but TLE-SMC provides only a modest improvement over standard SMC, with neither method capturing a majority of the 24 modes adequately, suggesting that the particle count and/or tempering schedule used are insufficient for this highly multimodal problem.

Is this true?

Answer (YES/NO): NO